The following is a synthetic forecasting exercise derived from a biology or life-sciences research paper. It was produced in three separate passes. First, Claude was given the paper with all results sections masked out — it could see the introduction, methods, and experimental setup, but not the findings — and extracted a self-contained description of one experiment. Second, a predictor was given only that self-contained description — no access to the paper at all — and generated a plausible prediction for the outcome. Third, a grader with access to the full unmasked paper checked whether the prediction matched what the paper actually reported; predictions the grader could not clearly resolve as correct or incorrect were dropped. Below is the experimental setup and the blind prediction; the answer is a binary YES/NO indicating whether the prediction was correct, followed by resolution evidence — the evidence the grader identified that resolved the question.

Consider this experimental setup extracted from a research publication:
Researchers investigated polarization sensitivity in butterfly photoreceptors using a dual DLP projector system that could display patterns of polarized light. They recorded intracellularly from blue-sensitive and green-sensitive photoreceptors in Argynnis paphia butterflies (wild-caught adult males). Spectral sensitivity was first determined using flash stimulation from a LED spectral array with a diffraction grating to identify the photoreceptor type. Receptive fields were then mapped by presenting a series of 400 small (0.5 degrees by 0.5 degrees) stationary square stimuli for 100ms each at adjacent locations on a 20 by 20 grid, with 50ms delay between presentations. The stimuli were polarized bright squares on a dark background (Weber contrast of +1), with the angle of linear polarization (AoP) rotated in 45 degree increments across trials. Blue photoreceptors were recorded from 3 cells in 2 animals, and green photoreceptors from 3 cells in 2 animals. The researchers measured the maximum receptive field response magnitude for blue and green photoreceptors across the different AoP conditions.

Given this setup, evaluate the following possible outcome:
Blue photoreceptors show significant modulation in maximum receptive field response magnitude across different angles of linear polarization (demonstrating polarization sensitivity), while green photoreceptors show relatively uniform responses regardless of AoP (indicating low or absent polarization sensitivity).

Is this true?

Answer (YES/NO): NO